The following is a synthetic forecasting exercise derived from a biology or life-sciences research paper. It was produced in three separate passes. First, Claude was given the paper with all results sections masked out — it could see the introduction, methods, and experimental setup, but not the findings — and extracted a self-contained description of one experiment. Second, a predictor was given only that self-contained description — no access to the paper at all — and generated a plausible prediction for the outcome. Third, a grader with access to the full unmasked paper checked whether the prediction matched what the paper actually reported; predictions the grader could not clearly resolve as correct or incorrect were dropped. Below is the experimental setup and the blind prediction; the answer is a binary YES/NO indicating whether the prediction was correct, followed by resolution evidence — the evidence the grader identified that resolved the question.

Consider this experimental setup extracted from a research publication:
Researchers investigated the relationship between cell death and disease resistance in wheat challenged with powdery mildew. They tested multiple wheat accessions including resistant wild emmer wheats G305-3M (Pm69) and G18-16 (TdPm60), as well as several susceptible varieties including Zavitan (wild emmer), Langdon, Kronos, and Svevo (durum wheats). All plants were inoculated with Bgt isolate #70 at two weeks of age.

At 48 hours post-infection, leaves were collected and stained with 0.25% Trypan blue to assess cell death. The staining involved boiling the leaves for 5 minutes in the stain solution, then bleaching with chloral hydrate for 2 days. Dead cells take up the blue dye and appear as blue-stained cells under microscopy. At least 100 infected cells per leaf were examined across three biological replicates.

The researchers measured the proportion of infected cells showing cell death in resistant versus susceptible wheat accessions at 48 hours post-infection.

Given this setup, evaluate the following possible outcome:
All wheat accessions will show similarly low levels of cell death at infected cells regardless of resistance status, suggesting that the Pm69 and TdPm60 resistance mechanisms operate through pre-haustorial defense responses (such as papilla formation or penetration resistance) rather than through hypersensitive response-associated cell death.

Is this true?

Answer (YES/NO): NO